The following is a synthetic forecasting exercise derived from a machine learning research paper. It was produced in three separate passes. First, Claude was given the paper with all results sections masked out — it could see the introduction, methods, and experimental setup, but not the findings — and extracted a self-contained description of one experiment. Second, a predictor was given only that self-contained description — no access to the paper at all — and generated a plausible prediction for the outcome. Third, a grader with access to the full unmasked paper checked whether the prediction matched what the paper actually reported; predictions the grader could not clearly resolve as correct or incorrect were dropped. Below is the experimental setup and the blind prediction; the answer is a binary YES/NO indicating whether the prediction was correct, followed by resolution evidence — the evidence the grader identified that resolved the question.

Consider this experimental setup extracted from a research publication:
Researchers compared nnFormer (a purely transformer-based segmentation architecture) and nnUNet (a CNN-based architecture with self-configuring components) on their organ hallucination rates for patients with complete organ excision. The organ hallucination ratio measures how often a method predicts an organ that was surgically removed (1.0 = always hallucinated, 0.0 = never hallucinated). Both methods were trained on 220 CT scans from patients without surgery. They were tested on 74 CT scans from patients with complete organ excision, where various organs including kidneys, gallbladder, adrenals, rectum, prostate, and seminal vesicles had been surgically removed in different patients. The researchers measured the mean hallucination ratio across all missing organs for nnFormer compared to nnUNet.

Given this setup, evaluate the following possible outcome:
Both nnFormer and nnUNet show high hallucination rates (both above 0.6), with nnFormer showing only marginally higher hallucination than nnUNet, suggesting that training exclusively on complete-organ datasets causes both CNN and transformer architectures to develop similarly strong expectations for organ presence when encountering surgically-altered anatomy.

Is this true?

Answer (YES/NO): NO